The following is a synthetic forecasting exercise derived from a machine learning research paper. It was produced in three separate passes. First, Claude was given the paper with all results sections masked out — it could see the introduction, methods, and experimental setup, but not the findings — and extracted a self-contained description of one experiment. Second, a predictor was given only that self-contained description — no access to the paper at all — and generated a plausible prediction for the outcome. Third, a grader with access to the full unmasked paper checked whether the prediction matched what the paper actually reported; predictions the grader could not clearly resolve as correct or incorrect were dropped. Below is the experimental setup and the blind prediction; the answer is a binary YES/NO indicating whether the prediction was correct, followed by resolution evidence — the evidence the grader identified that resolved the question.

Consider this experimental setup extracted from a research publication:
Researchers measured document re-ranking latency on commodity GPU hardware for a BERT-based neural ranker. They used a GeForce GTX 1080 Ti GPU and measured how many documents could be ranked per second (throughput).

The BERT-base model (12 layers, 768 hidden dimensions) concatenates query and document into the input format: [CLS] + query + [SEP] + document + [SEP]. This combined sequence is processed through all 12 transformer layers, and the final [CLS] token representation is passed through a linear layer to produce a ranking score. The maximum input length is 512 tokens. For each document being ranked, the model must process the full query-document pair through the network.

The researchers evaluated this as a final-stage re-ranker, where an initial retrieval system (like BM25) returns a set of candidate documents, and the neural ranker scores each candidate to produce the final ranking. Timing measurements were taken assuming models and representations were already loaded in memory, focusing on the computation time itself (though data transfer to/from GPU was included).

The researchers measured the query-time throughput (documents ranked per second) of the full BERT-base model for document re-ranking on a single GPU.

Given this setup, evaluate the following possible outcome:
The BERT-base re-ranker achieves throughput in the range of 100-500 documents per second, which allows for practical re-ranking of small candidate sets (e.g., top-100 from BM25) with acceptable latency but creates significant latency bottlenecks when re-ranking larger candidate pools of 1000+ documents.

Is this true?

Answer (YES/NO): NO